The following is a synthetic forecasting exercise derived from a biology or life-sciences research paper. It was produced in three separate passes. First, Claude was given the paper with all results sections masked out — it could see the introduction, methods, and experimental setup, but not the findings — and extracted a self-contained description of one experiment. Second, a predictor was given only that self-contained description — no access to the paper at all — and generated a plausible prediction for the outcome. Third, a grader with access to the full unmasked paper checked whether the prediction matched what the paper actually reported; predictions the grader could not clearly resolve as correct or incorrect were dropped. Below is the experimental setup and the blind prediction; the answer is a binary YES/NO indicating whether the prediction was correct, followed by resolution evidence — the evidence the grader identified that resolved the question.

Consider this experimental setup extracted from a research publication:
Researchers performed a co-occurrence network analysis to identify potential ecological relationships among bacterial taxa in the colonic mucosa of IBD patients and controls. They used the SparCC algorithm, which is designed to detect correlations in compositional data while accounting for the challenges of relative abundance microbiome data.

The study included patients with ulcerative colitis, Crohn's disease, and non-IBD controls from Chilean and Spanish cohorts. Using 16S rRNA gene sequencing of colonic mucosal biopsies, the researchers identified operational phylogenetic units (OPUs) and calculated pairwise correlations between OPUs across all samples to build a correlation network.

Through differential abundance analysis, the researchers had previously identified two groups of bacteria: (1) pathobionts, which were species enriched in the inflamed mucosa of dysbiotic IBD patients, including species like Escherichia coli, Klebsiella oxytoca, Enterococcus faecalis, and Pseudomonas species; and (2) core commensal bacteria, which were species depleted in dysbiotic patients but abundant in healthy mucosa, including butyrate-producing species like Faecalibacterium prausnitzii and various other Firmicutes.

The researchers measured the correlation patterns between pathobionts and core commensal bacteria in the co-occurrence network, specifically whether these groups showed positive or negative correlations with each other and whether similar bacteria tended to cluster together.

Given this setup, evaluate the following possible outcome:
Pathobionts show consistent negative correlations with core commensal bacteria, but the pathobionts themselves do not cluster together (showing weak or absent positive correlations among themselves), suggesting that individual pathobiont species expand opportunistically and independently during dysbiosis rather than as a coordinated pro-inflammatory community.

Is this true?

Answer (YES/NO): NO